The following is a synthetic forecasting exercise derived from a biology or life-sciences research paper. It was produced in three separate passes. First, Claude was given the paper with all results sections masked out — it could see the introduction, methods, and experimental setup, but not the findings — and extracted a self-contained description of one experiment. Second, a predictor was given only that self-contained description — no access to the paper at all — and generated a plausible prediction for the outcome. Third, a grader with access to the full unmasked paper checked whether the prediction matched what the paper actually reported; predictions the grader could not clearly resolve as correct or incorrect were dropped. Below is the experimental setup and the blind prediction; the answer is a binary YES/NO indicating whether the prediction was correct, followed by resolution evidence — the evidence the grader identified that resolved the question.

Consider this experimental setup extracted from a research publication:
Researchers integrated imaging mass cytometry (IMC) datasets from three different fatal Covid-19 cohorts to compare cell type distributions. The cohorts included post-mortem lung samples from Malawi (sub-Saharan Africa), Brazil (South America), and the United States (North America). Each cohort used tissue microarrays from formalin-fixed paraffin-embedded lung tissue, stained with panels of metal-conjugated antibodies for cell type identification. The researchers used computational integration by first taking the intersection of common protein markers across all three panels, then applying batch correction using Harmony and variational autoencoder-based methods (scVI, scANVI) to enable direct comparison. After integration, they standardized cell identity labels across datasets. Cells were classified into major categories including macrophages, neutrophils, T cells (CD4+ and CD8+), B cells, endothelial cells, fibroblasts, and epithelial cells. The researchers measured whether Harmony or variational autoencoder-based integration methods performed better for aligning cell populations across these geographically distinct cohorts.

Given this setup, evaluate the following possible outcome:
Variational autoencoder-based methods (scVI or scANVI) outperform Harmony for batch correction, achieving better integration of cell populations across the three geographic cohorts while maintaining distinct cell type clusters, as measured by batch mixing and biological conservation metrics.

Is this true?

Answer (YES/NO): NO